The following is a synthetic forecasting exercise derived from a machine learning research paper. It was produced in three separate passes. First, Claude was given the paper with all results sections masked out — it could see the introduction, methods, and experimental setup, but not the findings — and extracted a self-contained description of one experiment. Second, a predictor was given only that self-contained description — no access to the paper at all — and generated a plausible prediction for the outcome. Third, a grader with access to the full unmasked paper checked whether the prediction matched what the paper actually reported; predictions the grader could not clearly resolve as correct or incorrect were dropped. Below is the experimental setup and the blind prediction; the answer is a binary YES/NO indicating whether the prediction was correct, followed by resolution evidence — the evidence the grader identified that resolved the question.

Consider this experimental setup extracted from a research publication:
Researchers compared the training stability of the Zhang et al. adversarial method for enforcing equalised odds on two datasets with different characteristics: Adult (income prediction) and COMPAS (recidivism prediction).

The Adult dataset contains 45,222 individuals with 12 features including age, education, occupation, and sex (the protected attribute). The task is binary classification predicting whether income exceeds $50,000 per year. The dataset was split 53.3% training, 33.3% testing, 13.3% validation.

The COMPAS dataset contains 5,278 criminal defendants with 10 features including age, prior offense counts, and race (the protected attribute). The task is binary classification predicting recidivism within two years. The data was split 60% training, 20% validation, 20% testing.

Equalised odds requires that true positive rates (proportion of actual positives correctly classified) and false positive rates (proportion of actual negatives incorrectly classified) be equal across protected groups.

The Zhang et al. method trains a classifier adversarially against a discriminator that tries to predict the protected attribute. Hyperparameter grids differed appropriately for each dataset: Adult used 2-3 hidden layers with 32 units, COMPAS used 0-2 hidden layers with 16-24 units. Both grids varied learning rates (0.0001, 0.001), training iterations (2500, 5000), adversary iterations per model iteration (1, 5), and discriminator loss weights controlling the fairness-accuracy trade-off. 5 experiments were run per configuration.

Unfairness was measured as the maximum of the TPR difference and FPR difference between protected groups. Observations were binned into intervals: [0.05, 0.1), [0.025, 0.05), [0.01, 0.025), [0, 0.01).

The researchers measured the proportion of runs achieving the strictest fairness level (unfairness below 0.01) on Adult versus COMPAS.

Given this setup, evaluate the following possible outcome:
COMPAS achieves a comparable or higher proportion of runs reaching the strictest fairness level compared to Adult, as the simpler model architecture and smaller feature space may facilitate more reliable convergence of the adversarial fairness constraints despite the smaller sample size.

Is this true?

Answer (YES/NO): YES